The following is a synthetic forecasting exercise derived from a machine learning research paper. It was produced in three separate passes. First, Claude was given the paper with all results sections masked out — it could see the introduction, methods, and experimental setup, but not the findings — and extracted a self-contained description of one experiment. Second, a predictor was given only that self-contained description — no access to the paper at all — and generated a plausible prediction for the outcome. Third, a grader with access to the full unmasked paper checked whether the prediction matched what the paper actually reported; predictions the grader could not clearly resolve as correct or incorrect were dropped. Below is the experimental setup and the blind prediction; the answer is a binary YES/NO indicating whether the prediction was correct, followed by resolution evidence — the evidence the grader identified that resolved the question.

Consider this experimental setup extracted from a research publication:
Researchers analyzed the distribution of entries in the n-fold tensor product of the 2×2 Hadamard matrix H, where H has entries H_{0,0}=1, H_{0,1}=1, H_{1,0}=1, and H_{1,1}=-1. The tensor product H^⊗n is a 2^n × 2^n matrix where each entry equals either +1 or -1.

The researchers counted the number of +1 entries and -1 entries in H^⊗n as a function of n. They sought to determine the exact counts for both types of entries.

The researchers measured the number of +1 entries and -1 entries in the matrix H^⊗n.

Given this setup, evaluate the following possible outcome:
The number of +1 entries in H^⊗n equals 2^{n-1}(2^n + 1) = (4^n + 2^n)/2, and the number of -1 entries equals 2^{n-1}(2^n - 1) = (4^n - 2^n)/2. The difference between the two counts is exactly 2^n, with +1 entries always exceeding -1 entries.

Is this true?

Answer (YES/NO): YES